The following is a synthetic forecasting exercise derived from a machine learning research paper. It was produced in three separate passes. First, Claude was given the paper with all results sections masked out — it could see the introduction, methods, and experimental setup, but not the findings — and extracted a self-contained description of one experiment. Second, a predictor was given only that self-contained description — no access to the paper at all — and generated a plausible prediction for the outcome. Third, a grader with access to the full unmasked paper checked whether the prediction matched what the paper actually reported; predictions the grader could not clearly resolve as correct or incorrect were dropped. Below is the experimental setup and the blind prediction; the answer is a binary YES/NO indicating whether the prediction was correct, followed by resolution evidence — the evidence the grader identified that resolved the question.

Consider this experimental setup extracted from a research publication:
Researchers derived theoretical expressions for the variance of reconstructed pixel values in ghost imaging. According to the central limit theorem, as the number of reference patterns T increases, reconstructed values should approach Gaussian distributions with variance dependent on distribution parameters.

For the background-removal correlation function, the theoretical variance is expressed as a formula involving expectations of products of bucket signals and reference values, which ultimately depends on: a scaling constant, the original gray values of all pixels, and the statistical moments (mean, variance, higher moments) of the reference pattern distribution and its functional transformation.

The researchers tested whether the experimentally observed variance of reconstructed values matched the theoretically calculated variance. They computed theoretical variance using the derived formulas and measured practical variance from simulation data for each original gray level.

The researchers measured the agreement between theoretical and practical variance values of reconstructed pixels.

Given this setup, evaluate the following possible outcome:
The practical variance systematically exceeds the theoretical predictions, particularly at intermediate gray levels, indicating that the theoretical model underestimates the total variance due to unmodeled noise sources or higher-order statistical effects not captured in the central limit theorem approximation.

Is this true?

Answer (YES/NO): NO